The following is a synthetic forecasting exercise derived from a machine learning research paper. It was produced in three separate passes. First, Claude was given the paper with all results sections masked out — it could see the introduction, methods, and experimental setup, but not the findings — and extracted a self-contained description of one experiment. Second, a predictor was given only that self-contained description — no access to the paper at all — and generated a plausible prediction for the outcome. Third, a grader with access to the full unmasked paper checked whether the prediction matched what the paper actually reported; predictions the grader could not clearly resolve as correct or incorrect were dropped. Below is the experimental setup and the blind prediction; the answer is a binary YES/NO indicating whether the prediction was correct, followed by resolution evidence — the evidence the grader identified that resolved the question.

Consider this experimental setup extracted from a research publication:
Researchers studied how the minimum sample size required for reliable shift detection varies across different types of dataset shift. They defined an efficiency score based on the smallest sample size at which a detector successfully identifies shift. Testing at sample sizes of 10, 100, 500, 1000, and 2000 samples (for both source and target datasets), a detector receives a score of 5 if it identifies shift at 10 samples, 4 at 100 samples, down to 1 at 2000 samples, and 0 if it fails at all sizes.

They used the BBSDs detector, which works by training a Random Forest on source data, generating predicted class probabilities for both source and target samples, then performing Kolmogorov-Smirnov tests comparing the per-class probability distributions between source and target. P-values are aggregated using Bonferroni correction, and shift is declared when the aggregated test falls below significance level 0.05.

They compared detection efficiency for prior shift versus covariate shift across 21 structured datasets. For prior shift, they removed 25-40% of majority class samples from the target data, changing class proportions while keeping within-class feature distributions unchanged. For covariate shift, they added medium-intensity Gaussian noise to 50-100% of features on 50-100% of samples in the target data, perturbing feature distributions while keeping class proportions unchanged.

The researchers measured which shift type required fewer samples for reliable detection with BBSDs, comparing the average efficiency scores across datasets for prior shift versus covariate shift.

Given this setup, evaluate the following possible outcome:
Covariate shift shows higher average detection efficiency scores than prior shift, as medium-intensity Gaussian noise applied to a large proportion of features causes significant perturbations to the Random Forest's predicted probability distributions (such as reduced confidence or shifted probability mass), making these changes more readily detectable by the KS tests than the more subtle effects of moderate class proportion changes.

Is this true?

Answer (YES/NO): YES